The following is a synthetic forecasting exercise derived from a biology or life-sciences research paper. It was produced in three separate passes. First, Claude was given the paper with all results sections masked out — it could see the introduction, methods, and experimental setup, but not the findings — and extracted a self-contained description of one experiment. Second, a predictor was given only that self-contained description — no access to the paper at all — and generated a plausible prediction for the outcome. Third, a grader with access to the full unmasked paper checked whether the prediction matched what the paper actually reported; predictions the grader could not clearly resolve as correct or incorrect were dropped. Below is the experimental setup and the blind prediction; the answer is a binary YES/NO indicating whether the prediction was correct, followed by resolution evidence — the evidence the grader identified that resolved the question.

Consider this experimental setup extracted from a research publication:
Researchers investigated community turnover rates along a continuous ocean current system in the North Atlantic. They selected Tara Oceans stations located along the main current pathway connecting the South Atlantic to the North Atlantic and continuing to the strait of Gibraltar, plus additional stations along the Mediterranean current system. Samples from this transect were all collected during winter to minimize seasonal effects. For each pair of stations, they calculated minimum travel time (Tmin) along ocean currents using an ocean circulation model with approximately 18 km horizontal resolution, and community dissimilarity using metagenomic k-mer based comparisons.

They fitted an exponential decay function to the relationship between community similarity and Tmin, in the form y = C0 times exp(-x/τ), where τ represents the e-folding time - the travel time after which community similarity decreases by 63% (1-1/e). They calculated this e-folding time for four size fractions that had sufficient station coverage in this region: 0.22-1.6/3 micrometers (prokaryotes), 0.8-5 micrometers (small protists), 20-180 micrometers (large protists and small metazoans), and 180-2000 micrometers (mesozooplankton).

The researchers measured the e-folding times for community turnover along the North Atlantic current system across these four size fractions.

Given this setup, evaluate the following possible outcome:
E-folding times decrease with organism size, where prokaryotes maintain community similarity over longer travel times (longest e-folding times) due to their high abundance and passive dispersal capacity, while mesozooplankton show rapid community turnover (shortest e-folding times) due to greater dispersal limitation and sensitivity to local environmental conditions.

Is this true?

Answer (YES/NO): NO